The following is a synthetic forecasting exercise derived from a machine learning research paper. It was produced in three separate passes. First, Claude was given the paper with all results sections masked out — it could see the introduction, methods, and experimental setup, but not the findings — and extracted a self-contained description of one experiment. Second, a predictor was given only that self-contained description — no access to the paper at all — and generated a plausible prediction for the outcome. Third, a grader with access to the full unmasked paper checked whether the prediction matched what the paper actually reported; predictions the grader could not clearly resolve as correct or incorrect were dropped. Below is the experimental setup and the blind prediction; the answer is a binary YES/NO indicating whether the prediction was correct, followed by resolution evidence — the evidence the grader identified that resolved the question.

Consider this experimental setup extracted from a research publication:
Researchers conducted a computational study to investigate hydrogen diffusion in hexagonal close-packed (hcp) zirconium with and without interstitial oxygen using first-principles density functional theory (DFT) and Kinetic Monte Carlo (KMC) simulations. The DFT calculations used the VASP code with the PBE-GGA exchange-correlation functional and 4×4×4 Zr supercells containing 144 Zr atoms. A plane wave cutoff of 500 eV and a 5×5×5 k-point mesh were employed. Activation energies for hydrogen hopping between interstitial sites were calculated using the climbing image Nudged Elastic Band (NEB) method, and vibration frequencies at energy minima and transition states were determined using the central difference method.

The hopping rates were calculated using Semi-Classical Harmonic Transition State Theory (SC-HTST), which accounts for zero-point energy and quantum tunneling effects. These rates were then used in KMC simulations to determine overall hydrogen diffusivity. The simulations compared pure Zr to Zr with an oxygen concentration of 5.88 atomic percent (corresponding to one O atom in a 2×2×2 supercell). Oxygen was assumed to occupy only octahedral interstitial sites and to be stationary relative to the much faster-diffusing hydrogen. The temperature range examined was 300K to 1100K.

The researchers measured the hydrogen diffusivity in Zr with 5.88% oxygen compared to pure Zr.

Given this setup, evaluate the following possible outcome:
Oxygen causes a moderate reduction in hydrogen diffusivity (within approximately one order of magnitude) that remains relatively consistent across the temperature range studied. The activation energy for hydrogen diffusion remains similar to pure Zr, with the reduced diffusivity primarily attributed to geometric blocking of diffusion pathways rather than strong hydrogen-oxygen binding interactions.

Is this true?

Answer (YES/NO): NO